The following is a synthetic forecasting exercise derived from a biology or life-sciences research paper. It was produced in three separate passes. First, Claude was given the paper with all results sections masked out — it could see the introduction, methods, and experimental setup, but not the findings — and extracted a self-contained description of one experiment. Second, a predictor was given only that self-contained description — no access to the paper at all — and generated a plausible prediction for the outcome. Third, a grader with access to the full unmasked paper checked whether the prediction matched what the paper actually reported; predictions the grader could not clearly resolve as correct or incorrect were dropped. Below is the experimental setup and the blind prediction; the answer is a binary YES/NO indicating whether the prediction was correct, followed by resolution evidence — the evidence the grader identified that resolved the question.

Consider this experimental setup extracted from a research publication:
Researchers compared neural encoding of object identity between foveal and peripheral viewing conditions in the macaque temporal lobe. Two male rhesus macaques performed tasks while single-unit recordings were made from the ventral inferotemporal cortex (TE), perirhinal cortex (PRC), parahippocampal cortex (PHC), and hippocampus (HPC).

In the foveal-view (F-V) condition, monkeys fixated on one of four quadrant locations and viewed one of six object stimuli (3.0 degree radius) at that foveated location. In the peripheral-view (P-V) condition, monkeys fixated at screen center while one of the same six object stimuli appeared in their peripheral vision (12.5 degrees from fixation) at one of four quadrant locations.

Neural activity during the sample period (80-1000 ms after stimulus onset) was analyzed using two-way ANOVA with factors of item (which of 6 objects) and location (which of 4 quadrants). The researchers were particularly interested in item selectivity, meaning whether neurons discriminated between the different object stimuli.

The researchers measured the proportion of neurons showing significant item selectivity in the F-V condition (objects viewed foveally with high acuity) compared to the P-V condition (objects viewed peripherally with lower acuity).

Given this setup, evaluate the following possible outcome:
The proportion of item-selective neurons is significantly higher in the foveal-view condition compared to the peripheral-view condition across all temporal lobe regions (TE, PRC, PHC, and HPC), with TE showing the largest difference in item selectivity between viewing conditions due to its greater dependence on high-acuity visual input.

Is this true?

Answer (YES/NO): NO